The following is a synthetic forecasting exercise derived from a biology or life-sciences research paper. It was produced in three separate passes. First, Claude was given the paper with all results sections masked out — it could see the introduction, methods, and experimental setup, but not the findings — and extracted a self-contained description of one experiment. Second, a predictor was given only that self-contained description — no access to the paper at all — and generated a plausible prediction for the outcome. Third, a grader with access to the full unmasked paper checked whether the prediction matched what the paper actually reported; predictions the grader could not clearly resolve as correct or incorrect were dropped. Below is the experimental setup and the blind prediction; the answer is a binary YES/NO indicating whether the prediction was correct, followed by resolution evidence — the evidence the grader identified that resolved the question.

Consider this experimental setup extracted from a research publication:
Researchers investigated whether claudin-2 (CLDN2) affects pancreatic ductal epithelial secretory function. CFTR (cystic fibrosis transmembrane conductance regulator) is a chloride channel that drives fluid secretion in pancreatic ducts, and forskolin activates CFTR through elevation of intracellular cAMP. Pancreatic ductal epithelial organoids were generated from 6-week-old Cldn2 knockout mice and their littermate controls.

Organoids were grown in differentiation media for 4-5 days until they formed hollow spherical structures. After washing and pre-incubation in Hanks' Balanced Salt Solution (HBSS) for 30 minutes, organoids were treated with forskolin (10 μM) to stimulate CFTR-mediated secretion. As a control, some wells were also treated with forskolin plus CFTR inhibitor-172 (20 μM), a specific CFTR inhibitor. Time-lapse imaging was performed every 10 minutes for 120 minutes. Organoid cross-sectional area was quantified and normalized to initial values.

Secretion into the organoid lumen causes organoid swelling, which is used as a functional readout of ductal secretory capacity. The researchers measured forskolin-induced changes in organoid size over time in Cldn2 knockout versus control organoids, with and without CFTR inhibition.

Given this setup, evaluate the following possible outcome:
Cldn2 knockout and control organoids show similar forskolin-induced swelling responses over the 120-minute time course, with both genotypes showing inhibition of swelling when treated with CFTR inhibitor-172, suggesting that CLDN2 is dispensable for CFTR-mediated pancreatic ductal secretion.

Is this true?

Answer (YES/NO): NO